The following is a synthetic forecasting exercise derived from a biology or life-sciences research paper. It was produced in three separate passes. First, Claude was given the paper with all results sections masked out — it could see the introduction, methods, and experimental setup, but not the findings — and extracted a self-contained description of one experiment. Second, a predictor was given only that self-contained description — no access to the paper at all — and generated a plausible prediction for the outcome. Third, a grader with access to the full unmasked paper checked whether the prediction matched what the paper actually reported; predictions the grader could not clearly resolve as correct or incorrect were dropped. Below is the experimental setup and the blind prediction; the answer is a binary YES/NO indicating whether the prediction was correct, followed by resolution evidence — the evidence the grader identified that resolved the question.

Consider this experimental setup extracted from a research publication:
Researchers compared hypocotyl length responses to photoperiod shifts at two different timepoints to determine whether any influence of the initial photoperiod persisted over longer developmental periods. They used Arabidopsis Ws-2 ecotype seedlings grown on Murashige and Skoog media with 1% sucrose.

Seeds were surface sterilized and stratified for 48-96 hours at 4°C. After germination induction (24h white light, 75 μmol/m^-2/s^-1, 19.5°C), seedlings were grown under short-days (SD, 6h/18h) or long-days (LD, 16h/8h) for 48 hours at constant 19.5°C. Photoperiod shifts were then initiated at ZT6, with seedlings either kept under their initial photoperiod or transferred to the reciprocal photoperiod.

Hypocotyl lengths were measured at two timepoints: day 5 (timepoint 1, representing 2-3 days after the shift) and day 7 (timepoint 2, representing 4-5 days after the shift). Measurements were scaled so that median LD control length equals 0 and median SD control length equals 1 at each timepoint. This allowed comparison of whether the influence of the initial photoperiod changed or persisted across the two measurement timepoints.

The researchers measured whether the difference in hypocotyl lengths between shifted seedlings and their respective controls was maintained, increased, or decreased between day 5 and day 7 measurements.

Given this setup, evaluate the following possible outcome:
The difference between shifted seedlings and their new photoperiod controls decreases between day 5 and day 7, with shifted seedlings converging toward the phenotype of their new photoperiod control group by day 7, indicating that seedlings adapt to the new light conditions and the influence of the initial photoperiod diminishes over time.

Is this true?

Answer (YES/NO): YES